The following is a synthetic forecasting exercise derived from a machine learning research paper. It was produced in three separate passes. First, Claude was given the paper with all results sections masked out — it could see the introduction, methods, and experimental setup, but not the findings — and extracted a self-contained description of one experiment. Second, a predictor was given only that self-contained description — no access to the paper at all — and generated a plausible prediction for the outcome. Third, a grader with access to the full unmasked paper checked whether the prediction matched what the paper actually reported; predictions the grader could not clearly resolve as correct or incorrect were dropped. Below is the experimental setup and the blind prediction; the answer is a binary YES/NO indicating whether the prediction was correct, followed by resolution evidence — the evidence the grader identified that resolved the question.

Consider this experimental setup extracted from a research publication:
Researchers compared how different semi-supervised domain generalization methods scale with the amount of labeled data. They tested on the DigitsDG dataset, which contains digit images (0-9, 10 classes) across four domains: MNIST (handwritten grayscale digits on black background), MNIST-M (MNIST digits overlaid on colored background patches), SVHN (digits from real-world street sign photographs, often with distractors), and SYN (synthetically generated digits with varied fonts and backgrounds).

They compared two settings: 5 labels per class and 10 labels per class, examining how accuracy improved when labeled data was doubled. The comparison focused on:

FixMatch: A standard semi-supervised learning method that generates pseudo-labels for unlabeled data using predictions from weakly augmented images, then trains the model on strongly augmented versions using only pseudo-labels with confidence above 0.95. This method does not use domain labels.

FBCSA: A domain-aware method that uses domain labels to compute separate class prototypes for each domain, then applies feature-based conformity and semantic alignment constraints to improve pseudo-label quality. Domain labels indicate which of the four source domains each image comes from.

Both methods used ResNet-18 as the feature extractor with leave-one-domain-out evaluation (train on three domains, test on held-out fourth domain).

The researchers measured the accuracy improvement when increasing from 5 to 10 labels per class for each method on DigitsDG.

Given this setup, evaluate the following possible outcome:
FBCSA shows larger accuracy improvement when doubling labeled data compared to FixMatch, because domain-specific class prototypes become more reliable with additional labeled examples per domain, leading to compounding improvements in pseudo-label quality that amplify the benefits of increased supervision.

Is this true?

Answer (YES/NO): NO